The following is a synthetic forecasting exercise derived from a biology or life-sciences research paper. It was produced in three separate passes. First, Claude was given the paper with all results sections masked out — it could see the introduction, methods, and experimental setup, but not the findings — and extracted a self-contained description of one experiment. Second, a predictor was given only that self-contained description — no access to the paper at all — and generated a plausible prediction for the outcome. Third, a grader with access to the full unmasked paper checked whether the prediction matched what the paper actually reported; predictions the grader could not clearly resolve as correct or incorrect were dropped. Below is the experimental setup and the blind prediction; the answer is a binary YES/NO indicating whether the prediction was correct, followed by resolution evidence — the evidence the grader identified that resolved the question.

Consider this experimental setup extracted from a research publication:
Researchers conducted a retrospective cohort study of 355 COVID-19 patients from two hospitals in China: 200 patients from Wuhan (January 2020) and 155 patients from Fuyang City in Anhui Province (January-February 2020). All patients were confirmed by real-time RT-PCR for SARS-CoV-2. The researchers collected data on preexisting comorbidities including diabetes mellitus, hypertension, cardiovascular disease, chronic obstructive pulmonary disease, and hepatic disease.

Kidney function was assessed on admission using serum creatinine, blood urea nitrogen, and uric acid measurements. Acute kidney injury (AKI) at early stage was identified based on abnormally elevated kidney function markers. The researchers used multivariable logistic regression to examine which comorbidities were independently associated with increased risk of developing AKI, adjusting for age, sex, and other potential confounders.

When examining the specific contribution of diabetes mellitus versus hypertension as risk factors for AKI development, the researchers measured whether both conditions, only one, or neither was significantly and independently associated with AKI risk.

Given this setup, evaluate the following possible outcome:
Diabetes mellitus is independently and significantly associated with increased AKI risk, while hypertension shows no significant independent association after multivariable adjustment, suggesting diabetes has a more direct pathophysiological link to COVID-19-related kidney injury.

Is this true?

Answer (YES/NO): YES